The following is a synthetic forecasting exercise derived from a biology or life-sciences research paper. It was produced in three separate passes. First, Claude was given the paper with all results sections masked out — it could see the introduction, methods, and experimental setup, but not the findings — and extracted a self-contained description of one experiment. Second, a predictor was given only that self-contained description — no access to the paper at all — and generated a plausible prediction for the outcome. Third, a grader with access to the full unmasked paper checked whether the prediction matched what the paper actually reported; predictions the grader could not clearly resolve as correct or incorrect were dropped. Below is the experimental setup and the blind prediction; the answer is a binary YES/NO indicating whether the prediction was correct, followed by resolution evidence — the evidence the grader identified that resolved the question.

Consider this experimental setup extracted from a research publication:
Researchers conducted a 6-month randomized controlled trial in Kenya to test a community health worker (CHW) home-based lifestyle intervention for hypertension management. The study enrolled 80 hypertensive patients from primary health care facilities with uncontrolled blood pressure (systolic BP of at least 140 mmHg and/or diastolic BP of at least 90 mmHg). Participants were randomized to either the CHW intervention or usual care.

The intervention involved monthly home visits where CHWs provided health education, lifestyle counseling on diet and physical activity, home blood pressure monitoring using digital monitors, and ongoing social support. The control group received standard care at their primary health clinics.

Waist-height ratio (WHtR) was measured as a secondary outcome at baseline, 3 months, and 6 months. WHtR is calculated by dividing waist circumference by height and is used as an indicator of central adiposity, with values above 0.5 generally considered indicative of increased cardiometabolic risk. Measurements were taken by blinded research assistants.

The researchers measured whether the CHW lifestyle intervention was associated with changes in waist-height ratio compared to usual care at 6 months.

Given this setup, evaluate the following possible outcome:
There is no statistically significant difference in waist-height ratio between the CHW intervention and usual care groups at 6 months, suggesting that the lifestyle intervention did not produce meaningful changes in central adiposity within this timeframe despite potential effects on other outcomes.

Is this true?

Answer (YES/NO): YES